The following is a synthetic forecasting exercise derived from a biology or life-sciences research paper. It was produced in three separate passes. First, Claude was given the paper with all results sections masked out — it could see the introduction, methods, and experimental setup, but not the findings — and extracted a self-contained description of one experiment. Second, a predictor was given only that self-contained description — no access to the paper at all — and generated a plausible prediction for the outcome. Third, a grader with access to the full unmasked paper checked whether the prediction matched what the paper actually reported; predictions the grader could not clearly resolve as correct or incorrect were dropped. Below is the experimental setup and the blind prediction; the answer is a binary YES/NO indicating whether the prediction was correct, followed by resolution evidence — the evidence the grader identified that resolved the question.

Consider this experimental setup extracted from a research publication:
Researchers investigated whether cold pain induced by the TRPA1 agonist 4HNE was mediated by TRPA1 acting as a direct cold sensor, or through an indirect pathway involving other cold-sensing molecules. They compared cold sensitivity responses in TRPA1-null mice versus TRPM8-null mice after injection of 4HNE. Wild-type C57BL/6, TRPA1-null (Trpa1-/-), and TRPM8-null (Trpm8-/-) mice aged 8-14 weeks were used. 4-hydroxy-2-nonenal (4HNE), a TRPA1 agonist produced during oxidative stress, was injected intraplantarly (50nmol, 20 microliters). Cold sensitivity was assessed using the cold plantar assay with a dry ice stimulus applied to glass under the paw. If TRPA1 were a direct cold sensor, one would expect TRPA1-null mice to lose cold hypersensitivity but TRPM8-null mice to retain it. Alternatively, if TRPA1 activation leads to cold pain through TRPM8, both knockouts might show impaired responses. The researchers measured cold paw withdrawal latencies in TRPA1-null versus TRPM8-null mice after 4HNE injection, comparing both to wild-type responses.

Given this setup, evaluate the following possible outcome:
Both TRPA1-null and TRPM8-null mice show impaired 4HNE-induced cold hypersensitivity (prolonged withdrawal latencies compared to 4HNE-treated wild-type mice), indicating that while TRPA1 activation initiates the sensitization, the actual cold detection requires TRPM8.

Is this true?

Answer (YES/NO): YES